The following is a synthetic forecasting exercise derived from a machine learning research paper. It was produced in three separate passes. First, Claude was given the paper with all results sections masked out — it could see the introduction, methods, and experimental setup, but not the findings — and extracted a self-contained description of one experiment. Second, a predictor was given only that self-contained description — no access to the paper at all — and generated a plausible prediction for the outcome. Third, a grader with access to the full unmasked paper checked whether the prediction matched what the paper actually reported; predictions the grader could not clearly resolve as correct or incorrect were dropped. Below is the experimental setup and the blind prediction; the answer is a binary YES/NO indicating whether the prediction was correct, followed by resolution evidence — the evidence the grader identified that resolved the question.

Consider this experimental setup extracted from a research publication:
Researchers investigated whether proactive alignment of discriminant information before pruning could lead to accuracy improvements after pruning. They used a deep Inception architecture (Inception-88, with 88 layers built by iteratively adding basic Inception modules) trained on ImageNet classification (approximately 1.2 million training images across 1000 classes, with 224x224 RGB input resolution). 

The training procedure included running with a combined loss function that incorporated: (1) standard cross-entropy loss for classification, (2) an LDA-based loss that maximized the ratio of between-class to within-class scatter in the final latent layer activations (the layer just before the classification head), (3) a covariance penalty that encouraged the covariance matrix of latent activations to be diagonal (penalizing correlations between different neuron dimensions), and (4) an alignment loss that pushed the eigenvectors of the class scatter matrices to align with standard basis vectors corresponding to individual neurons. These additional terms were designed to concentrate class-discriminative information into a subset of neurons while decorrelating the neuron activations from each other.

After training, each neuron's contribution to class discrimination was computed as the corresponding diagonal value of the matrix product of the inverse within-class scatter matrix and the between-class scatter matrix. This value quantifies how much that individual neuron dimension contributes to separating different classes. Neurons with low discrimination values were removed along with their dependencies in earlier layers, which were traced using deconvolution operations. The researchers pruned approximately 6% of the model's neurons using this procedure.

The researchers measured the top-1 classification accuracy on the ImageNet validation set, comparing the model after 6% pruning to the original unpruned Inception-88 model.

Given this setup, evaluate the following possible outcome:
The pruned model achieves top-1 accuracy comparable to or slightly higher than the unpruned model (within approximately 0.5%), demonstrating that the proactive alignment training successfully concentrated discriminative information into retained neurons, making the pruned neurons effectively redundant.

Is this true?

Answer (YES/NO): YES